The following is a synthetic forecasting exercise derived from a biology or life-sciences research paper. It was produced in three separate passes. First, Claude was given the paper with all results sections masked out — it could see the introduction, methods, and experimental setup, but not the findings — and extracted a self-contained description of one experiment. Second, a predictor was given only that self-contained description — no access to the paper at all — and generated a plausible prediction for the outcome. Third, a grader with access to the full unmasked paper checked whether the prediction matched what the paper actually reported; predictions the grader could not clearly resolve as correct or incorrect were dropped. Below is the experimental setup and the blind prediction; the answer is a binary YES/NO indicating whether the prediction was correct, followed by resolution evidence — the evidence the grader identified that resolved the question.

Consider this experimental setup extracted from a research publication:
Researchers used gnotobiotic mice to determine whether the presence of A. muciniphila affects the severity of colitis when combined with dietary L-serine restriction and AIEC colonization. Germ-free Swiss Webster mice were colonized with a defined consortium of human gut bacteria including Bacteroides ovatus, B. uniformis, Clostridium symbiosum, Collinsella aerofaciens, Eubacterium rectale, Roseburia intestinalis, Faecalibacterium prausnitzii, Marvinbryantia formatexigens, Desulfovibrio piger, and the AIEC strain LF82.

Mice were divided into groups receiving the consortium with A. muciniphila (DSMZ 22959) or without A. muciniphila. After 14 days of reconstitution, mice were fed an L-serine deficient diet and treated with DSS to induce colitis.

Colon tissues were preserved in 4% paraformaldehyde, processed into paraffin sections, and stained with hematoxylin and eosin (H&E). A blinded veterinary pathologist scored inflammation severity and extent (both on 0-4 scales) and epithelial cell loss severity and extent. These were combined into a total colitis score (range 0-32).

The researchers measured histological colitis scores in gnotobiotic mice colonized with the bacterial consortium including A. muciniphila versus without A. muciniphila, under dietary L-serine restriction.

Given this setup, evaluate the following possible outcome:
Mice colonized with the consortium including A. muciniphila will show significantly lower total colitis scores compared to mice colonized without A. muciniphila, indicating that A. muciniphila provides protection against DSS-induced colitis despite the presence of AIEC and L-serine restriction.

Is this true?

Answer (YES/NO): NO